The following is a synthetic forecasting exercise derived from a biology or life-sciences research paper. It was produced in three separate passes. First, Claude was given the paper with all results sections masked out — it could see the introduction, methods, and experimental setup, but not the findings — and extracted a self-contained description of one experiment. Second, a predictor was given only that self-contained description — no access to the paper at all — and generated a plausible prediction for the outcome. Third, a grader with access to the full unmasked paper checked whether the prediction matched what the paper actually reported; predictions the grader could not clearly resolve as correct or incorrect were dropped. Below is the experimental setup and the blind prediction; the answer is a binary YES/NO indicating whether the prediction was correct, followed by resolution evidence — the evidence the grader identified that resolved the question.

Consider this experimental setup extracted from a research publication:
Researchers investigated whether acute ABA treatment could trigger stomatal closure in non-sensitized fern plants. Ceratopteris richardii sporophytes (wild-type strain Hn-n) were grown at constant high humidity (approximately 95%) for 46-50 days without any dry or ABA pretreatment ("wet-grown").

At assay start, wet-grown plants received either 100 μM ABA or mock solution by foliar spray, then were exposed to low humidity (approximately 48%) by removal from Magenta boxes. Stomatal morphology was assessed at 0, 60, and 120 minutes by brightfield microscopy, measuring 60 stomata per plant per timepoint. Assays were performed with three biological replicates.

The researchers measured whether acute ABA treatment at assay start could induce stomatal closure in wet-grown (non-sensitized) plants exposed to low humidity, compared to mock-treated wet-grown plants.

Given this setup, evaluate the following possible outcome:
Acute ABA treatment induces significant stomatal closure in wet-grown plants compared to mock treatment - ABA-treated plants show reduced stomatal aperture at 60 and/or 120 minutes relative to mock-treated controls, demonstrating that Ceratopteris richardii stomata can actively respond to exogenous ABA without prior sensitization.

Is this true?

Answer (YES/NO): NO